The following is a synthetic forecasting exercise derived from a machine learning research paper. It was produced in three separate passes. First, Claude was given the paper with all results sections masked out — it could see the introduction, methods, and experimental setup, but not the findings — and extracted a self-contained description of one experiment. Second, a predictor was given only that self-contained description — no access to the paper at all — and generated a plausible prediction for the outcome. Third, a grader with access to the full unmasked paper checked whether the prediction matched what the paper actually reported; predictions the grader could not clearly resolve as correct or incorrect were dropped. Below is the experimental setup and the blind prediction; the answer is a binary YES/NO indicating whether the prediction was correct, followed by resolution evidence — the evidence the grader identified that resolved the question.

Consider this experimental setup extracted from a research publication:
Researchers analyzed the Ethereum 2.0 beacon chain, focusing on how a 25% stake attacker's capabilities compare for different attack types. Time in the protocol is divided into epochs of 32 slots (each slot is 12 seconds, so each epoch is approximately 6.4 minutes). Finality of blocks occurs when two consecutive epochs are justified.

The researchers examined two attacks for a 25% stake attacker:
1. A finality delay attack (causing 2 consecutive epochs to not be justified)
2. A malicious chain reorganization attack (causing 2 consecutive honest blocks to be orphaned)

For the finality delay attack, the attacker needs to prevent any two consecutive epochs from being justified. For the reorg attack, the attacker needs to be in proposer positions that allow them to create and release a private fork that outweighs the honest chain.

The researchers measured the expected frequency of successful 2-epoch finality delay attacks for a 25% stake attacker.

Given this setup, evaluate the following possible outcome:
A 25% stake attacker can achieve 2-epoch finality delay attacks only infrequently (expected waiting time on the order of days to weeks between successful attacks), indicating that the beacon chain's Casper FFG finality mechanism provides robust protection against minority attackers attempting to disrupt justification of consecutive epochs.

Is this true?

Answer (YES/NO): NO